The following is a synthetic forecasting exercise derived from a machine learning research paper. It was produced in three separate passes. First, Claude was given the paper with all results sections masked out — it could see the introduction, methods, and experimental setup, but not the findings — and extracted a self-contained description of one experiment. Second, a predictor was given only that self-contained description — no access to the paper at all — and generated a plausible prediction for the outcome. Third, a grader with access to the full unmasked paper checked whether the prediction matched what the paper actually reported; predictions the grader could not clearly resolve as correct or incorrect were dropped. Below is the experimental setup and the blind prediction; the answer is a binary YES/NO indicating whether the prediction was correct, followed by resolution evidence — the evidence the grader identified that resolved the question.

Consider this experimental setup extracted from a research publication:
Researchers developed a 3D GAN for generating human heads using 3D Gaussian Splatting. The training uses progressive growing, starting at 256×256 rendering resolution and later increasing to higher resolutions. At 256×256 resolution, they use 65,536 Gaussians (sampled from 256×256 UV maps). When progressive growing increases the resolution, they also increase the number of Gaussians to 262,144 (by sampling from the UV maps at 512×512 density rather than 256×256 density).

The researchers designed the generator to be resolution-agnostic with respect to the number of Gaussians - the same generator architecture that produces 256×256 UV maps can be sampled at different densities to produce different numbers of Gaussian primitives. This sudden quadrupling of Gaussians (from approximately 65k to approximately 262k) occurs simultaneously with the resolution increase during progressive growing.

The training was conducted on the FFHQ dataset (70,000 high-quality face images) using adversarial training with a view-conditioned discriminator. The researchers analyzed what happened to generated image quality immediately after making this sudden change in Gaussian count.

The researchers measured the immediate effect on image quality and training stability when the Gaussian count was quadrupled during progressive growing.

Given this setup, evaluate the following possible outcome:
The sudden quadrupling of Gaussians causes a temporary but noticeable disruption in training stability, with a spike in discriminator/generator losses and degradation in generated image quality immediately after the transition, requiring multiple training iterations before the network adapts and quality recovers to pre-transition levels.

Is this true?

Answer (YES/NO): NO